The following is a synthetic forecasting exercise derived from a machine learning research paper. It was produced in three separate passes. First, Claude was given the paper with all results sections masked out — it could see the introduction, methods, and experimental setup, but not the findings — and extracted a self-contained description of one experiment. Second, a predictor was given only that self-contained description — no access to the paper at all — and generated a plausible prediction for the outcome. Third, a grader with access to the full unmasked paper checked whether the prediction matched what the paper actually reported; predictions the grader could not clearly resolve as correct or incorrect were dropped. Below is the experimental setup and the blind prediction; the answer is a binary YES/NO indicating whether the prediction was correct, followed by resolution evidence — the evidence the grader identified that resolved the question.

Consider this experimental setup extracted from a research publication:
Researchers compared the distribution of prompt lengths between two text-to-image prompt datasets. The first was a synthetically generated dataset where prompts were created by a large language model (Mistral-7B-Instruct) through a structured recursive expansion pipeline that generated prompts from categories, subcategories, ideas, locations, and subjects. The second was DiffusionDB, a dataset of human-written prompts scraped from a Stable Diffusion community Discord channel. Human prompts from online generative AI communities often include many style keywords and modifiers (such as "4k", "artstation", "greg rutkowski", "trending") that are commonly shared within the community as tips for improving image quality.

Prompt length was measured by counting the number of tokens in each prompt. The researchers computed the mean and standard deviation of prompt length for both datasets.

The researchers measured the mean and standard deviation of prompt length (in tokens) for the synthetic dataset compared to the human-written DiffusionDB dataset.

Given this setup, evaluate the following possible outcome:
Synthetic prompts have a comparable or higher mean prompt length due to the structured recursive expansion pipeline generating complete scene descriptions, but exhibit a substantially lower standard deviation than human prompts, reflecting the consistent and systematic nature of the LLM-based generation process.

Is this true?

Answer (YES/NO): NO